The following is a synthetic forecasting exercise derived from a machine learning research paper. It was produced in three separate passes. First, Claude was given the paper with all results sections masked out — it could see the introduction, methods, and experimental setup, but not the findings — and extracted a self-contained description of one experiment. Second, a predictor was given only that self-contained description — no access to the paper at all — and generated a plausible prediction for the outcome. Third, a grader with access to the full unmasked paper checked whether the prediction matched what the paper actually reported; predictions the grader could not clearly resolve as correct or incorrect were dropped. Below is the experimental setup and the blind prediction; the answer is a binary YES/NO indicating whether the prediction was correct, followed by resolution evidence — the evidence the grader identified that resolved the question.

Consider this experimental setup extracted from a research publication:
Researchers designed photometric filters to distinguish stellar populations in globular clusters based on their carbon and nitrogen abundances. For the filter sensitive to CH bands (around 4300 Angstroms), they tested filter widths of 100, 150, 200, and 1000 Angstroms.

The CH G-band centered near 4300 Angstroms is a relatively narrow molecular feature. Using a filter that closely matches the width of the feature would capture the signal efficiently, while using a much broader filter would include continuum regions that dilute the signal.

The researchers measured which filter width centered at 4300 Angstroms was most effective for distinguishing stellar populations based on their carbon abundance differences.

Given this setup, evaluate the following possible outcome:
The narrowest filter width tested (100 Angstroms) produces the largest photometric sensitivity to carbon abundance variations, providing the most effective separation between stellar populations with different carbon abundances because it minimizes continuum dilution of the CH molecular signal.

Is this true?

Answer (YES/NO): YES